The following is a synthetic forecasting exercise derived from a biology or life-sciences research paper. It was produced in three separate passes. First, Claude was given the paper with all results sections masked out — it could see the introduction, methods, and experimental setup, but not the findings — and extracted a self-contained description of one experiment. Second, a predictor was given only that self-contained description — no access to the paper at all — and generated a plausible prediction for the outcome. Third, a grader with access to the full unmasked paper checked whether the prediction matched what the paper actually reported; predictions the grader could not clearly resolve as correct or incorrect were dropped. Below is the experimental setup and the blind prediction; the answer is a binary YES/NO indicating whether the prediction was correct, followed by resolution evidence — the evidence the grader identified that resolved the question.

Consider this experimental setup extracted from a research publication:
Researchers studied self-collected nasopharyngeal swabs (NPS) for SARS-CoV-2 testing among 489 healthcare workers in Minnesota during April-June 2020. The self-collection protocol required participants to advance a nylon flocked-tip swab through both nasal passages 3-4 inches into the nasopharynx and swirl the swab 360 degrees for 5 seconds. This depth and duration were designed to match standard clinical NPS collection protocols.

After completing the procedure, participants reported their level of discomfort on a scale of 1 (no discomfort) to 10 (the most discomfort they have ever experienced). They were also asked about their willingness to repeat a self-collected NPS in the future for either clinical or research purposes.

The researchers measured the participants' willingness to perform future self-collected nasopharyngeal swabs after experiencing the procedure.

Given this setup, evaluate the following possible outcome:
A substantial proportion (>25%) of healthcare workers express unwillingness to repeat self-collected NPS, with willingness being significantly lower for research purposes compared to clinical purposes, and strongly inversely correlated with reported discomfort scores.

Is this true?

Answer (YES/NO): NO